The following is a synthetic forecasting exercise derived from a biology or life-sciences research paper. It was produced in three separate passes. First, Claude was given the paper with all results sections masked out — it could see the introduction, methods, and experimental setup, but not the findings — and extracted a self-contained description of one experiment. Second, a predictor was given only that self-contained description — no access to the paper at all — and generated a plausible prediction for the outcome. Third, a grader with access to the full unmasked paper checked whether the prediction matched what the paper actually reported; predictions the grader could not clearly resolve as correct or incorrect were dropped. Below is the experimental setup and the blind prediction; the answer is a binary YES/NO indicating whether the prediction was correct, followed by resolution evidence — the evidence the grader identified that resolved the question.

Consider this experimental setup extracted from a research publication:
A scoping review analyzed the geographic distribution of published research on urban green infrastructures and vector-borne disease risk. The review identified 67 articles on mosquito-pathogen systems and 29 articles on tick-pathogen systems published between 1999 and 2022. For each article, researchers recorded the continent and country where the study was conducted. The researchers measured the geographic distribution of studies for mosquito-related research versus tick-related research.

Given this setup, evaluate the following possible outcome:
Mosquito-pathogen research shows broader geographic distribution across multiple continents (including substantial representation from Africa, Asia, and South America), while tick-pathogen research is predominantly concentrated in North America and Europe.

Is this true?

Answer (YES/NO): NO